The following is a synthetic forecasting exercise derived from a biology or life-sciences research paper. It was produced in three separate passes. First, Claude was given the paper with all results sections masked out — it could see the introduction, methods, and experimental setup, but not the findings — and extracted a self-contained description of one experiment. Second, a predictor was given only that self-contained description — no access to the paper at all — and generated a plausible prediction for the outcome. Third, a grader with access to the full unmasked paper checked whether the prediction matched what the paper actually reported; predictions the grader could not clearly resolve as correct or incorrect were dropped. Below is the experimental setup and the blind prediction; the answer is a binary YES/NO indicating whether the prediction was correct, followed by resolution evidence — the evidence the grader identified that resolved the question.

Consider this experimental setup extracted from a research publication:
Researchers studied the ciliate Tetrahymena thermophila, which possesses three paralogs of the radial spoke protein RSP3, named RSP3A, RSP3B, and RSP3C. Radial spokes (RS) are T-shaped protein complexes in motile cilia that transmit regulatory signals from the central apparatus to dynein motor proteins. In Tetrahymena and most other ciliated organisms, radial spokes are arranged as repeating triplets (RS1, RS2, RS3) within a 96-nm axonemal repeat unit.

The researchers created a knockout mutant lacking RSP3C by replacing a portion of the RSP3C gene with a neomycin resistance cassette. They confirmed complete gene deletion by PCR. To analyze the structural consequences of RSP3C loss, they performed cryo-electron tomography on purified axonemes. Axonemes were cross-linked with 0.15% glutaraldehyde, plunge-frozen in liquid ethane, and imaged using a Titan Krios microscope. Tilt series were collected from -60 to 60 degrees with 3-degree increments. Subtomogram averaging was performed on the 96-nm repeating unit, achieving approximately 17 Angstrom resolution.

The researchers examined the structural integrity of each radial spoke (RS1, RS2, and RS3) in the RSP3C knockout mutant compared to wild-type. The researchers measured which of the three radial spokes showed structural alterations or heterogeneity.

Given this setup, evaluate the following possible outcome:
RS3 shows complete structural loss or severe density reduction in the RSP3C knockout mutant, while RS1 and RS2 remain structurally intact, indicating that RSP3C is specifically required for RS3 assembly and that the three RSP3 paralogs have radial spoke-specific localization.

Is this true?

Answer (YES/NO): NO